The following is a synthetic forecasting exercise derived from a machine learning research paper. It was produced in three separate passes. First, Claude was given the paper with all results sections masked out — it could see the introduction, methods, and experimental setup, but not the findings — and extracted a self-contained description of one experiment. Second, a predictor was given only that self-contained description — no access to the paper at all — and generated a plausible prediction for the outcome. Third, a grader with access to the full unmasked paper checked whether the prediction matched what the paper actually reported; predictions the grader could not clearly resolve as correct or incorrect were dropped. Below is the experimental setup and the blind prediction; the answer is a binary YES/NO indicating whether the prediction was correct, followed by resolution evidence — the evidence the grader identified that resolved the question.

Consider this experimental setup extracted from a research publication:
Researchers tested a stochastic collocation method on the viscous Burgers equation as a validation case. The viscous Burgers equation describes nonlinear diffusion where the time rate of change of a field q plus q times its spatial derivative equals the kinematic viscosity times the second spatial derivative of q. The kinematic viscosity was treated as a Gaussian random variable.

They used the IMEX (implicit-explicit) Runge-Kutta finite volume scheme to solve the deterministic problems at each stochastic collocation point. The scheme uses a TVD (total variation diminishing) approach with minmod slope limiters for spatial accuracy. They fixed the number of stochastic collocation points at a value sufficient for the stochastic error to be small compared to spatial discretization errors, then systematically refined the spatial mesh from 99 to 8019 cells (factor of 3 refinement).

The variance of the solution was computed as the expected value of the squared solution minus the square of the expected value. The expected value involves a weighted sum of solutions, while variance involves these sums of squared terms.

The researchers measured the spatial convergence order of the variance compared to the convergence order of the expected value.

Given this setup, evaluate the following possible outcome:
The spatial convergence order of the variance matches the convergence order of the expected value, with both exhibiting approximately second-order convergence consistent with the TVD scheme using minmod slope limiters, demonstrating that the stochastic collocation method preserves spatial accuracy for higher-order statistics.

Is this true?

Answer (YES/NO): YES